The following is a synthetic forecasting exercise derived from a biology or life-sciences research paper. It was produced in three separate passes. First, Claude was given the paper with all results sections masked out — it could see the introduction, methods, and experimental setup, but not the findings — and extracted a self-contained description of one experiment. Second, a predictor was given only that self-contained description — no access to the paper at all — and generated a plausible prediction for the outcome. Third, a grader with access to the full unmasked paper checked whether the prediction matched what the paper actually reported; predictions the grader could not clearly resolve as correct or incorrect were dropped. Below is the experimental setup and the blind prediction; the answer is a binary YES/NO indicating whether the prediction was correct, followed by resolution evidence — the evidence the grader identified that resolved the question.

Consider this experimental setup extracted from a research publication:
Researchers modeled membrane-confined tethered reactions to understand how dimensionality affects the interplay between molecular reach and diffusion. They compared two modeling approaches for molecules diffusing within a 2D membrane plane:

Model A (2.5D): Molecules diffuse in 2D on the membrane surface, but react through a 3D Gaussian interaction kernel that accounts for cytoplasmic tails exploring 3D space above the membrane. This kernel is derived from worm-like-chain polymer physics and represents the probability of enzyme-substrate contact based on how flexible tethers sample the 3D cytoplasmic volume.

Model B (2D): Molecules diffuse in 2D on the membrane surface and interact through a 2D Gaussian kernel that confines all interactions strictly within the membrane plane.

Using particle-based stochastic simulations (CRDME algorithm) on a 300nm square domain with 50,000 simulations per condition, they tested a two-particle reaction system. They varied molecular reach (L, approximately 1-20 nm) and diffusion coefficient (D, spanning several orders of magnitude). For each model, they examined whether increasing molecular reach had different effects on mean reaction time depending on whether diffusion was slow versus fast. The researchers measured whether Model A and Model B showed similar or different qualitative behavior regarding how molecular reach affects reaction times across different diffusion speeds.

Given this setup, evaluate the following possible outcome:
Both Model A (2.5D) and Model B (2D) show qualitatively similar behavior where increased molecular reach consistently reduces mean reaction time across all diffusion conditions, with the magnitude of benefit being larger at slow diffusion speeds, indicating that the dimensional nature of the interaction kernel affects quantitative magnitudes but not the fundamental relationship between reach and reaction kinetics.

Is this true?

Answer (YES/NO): NO